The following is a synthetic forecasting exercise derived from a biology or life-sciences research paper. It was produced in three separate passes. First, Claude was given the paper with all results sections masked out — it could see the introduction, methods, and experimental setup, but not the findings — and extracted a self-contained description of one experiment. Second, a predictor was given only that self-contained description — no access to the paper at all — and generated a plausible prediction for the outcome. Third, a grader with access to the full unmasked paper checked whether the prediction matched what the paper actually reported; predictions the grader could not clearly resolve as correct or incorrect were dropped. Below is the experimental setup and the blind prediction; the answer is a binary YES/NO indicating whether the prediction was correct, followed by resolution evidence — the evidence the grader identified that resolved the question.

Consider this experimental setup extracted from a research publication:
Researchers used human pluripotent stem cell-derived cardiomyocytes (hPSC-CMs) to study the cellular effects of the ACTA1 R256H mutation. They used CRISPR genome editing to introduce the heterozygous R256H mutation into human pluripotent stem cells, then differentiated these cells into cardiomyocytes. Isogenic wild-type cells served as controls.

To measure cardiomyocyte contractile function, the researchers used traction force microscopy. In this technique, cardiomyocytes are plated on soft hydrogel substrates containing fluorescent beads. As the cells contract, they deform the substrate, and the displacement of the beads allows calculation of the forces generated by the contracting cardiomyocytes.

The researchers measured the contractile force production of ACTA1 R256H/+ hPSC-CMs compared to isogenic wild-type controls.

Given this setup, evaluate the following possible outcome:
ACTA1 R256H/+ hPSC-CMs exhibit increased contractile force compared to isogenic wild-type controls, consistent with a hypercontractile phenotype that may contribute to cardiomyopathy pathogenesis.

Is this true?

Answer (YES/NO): NO